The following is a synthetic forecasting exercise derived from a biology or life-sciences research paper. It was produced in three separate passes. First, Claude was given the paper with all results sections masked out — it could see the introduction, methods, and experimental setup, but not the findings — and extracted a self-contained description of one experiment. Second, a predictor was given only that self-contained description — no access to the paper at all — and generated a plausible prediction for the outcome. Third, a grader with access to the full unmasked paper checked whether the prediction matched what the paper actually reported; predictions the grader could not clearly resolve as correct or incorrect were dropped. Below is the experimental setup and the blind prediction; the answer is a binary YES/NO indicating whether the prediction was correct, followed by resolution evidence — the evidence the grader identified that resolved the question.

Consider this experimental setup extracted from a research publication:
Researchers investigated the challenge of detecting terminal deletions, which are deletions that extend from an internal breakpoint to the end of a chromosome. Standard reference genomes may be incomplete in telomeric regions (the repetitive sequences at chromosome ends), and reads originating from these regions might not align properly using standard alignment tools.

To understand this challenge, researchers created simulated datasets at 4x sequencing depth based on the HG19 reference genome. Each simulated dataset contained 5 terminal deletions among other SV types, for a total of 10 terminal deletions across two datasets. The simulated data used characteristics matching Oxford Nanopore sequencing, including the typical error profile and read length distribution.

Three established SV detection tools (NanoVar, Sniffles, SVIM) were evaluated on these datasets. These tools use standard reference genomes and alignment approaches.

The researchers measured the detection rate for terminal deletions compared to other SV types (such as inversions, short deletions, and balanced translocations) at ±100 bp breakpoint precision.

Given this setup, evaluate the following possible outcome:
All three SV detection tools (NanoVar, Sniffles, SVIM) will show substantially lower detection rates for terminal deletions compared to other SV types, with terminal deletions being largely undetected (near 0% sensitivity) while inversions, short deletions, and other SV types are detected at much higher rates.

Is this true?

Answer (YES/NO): NO